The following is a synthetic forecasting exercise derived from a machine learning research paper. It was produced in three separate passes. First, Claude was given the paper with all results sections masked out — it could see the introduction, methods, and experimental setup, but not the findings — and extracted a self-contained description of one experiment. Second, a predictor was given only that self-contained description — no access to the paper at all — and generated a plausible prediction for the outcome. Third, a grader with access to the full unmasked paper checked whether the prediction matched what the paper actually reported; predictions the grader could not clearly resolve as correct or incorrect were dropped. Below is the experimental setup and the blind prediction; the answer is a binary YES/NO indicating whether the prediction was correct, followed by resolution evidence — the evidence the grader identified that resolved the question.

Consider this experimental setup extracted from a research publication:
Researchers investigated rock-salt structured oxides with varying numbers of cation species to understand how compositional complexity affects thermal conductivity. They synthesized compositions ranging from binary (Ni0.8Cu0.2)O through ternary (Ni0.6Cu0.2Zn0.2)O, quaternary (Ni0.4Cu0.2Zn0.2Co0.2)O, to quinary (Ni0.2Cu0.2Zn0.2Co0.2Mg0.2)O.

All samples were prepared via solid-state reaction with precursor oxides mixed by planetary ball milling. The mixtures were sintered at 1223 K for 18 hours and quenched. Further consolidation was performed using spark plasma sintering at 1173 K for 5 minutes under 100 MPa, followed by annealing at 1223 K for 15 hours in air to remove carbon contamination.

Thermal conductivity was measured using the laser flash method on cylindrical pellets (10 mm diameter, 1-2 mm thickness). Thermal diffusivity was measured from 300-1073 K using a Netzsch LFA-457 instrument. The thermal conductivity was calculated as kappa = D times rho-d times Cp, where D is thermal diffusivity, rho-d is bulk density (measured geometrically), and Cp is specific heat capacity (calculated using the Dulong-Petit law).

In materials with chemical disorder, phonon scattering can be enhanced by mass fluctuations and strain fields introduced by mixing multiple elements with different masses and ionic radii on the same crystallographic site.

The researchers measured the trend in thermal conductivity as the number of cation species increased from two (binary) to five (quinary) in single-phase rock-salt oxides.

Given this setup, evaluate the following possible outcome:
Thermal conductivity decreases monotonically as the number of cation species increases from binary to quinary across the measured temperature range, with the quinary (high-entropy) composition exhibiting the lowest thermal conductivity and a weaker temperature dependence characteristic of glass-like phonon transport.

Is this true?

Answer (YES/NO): NO